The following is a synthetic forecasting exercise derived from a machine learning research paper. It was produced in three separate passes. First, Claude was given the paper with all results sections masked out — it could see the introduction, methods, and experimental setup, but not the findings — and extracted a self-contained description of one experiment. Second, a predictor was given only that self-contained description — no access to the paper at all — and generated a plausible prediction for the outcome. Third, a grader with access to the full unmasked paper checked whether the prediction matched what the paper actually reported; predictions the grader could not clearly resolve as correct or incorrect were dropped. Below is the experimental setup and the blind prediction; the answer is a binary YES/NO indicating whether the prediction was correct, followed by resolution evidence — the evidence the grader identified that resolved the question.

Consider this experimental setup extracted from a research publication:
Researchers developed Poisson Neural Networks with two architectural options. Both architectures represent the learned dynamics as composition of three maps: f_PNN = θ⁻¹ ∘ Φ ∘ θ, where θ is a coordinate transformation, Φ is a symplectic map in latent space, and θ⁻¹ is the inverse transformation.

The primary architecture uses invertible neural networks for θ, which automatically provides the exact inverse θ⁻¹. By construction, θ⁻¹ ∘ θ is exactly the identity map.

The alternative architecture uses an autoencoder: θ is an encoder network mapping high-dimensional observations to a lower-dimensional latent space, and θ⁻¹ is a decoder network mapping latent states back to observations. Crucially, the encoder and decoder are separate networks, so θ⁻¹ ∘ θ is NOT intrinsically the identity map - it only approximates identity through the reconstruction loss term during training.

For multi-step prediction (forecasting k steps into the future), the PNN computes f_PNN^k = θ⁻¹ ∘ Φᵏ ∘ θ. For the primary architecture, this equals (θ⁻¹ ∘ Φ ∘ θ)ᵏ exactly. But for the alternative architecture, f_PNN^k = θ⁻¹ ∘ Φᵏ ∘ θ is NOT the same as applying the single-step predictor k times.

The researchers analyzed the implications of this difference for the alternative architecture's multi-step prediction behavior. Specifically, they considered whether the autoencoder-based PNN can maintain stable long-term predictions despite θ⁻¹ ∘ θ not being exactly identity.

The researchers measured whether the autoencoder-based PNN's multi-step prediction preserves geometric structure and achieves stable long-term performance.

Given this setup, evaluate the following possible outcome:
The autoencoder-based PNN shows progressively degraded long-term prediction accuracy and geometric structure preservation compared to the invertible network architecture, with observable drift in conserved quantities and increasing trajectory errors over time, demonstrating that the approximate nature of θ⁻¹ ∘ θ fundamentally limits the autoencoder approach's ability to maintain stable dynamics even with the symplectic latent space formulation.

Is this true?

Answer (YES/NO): NO